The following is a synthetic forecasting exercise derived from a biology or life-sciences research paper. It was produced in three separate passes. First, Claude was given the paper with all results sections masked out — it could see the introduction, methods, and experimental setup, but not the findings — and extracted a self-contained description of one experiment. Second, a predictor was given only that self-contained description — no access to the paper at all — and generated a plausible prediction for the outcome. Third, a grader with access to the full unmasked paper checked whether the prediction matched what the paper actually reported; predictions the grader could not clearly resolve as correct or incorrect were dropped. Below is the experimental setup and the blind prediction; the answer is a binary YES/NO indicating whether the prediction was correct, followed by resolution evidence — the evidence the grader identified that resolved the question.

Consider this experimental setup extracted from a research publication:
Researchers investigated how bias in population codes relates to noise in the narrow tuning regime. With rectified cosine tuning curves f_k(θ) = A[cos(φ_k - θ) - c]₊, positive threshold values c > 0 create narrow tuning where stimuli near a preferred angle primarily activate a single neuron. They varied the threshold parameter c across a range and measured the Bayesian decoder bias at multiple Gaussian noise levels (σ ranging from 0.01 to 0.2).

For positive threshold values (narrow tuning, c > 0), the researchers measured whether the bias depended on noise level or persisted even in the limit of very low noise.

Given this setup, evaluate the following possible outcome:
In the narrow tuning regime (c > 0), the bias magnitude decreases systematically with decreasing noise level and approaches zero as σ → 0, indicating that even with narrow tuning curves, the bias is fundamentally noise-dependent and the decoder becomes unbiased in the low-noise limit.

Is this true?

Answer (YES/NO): NO